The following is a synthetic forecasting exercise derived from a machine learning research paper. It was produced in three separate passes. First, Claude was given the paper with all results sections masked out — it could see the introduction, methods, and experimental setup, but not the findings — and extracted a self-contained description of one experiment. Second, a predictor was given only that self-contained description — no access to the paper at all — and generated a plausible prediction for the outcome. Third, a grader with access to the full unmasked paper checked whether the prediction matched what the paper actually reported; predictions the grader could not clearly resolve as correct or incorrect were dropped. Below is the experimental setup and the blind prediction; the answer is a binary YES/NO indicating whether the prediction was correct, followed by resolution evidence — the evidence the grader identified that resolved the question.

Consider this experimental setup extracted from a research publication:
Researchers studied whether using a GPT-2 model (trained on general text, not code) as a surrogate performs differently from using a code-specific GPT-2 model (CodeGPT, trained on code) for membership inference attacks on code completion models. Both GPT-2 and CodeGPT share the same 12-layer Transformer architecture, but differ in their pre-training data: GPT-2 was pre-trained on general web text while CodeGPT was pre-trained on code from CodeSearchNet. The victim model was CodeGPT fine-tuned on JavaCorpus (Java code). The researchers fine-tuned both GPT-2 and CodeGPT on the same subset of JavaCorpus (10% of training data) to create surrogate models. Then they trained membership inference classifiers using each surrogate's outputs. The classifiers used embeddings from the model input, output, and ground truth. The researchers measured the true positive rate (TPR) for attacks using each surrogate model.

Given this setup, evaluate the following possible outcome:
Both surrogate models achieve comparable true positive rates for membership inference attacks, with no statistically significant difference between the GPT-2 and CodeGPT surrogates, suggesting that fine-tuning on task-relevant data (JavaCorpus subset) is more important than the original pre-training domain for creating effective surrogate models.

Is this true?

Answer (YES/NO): NO